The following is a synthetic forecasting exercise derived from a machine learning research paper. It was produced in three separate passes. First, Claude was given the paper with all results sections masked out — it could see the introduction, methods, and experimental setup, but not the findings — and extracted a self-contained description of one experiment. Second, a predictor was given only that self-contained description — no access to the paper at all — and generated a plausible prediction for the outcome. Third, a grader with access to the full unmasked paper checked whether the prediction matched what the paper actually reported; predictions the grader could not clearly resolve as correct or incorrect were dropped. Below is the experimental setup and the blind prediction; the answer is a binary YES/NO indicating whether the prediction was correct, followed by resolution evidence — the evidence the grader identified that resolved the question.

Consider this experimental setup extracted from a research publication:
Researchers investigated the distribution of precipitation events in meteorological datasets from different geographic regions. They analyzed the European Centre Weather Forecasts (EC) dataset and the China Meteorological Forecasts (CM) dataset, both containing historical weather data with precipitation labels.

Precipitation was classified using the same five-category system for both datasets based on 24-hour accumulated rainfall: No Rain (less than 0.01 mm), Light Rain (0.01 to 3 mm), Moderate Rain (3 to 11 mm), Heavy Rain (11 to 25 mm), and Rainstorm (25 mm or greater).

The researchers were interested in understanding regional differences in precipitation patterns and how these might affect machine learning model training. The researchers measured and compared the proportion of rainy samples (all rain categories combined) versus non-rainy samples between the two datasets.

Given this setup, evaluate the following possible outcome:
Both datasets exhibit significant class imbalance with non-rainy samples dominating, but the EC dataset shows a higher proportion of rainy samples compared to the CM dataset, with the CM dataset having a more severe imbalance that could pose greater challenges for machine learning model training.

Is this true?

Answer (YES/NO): NO